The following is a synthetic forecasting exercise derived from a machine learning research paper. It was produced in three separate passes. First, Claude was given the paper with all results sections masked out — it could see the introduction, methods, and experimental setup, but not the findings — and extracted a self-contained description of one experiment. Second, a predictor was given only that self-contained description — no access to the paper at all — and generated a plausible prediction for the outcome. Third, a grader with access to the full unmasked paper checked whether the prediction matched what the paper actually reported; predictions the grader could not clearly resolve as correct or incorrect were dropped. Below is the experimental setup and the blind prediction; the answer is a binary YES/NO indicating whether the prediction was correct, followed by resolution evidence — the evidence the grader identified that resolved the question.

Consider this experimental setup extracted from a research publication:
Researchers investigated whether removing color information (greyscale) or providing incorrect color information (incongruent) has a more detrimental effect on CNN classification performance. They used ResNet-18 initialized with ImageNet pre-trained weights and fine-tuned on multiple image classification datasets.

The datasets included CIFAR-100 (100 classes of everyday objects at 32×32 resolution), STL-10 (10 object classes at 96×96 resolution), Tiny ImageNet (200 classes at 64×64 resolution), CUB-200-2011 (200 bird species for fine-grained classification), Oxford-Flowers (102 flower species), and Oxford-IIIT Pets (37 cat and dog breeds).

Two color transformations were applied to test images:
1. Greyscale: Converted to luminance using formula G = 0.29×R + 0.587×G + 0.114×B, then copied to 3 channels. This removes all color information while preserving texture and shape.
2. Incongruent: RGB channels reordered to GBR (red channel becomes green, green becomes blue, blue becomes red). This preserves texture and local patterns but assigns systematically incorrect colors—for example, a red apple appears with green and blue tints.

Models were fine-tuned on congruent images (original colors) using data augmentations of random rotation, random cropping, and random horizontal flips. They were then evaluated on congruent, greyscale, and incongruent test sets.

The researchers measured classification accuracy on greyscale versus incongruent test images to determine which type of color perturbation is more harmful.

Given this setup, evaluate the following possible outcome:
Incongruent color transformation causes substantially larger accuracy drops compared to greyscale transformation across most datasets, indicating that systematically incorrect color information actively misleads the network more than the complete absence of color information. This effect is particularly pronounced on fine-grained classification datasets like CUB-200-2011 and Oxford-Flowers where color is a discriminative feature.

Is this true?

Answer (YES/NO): NO